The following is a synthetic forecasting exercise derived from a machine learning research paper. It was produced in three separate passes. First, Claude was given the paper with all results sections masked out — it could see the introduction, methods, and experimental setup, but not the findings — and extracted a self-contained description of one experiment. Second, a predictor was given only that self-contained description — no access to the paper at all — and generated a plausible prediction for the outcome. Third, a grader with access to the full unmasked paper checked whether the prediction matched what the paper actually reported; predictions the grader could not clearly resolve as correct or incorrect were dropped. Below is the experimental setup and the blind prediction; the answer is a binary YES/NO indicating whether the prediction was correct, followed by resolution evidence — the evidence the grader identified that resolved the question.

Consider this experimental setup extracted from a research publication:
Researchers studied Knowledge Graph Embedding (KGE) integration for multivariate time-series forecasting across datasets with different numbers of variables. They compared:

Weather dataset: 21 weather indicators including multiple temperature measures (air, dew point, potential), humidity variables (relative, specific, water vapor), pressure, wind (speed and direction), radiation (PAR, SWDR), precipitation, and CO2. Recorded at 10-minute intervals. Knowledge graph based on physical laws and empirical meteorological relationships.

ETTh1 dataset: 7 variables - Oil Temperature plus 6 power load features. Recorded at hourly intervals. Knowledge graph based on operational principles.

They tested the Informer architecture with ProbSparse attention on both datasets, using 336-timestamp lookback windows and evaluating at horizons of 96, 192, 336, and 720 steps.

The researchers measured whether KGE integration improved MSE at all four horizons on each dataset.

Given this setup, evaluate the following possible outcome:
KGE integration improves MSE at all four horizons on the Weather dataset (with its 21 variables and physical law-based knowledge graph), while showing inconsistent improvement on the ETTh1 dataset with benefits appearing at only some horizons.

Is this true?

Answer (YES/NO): YES